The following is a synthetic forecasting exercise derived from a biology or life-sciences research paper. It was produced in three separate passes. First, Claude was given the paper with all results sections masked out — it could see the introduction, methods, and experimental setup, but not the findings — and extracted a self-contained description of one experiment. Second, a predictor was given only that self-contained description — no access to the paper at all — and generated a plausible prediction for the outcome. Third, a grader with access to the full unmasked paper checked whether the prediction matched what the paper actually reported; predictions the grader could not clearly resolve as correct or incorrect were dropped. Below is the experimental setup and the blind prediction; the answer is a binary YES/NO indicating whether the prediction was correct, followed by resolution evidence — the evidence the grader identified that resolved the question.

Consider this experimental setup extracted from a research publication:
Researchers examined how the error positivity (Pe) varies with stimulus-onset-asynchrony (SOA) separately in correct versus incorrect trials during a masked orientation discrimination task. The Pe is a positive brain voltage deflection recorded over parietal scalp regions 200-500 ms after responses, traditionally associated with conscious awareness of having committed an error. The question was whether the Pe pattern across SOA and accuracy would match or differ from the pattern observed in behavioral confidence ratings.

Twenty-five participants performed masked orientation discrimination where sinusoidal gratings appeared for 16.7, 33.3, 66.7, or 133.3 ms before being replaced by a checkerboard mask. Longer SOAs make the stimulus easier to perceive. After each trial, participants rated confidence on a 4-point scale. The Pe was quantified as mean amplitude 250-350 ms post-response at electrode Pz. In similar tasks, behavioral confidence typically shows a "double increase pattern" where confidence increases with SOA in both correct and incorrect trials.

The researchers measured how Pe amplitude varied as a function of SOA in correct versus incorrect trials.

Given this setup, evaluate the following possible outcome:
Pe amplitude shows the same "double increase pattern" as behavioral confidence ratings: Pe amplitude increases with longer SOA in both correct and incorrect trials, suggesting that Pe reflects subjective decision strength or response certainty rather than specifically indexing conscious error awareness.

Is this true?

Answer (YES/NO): NO